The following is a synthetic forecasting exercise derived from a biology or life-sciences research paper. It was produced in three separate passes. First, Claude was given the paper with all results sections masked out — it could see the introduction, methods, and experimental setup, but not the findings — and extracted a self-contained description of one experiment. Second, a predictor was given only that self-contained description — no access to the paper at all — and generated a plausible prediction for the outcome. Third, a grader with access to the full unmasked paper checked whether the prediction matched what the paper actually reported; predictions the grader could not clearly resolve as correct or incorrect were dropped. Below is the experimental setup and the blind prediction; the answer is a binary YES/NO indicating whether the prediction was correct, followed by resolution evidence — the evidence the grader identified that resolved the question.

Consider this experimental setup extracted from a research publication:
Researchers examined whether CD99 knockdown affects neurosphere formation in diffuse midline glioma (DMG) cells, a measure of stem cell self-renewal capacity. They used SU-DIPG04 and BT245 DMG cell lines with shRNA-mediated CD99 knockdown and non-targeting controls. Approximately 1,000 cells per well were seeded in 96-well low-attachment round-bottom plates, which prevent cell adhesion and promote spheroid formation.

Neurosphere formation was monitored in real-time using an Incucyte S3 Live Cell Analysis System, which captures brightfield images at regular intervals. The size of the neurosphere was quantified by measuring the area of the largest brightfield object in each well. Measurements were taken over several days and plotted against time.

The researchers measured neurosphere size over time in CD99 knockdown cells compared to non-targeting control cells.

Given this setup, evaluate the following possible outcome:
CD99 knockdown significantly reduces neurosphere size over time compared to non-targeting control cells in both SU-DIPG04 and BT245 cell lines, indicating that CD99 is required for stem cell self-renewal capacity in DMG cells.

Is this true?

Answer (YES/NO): YES